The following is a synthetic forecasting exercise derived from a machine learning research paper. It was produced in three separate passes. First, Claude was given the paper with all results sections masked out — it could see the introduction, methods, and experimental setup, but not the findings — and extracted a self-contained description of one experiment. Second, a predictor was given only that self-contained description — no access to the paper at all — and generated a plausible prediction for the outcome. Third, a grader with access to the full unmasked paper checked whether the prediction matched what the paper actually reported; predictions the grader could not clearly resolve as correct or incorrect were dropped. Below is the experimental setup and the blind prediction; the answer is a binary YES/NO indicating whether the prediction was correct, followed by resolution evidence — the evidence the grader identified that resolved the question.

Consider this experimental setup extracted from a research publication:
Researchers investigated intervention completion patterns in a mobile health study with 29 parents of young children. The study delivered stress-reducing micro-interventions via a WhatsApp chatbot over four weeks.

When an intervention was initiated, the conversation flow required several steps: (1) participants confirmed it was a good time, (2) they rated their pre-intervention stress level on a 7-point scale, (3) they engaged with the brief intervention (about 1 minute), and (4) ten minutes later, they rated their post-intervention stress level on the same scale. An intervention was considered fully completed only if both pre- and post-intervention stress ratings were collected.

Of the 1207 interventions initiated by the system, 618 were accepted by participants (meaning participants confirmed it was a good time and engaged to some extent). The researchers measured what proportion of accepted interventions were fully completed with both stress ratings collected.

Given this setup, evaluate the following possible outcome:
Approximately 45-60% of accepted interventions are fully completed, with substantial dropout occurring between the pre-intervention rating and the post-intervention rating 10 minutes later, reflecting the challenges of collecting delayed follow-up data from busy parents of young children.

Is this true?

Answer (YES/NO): NO